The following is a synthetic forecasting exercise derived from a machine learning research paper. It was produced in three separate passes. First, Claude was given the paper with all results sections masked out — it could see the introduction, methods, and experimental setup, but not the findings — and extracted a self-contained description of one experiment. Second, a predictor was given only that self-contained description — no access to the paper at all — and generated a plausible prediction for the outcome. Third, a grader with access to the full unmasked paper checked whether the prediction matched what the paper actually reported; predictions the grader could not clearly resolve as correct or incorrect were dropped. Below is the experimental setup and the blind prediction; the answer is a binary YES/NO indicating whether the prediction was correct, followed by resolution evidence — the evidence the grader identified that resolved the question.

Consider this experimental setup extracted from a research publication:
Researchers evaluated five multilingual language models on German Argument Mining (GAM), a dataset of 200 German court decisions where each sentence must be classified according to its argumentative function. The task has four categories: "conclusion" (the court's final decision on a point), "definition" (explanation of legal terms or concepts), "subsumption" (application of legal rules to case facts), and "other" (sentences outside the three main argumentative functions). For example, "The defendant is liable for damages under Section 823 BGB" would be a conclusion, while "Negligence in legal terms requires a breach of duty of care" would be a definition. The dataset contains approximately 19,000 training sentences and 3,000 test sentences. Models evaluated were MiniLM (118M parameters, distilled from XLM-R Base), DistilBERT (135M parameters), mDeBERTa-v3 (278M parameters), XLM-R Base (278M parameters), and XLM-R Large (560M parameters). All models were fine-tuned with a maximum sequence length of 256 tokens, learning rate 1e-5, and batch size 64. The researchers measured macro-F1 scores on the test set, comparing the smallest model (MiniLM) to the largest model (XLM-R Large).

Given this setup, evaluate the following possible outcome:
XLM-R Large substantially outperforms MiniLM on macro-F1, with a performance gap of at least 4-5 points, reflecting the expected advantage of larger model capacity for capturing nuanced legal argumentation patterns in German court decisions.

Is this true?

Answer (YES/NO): NO